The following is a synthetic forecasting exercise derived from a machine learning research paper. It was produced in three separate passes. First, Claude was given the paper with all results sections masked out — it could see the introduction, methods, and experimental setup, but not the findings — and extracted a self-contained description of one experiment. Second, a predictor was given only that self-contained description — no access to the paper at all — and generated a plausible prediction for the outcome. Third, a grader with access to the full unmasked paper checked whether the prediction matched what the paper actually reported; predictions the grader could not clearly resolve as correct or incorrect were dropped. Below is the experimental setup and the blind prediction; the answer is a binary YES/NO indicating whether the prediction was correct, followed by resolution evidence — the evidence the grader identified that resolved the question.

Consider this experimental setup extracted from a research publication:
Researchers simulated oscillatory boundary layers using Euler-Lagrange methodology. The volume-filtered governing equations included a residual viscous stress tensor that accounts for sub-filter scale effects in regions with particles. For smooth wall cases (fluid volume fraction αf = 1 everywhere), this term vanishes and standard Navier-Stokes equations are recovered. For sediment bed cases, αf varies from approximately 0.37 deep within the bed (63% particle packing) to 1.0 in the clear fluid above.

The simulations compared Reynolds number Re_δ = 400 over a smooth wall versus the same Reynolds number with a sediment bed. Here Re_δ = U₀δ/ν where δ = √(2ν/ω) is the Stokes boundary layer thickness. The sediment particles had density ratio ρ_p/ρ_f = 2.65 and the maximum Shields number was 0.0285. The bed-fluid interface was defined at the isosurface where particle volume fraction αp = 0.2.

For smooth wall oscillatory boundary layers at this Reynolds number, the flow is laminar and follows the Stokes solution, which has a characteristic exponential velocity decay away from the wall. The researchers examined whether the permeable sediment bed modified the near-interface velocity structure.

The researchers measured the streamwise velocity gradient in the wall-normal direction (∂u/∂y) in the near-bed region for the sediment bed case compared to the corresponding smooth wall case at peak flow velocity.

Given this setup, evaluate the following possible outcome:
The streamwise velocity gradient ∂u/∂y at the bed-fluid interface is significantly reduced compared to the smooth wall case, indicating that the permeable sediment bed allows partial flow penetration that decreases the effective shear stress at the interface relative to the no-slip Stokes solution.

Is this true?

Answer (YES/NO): YES